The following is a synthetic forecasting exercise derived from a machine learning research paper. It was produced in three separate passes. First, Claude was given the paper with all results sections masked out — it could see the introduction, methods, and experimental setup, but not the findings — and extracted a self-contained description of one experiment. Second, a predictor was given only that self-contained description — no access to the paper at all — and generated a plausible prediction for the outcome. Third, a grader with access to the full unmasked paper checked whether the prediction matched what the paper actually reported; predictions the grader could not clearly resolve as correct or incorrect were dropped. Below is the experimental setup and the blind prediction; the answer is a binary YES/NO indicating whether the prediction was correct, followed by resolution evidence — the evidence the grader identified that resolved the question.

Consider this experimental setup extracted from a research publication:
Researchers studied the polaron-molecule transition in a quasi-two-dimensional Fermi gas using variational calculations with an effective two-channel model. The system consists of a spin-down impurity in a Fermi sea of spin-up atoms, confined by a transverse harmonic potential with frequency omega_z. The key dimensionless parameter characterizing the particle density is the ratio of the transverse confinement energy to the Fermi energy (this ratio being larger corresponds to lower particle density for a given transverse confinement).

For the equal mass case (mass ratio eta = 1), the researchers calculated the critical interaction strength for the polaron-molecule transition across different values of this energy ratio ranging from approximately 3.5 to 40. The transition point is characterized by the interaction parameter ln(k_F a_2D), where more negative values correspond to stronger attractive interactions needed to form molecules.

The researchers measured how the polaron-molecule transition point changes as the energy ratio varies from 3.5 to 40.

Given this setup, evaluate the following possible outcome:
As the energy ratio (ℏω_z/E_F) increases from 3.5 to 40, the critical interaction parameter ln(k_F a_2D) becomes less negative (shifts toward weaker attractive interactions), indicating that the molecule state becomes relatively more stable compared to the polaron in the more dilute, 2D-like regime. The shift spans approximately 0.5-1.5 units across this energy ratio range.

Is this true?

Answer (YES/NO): NO